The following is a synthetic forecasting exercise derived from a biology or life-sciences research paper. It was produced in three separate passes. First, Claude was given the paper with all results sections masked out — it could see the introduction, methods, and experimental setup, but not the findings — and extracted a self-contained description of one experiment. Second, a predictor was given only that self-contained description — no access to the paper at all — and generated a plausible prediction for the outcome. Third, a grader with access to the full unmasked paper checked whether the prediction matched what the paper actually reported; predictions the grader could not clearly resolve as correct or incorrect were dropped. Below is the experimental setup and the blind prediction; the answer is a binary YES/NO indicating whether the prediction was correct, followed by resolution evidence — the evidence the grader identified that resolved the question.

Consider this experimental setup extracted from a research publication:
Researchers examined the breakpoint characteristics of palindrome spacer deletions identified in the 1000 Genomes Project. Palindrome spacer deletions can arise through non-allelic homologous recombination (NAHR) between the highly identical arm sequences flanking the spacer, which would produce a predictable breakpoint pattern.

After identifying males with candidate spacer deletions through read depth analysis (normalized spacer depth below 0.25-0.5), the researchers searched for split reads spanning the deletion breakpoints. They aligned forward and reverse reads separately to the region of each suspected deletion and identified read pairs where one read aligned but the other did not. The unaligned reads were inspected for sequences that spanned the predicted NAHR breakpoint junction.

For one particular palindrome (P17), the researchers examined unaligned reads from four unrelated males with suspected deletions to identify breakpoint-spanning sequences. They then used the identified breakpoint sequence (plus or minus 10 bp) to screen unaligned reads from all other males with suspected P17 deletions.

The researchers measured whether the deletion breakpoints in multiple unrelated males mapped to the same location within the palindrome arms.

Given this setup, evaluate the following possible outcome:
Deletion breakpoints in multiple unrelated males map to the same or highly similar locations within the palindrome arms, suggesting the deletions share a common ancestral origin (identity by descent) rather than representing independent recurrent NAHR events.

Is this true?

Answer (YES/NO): YES